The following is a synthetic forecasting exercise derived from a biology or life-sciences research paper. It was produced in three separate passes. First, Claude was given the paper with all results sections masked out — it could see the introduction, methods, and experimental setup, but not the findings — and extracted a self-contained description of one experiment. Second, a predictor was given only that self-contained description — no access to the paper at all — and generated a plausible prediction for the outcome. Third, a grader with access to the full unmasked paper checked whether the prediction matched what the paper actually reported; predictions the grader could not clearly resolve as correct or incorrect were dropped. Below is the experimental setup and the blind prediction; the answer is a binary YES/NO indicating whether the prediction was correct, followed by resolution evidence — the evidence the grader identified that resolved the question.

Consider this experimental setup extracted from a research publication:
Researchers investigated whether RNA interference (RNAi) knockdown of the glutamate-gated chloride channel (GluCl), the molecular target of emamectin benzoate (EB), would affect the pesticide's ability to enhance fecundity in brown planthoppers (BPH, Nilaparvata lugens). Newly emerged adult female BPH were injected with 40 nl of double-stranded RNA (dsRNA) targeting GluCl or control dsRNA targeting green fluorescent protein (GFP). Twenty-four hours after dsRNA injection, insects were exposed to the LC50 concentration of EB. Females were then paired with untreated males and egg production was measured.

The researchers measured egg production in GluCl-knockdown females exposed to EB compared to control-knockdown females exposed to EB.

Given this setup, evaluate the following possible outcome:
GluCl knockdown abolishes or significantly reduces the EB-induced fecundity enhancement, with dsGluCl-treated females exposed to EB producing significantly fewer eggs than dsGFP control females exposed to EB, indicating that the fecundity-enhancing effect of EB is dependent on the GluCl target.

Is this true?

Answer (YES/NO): YES